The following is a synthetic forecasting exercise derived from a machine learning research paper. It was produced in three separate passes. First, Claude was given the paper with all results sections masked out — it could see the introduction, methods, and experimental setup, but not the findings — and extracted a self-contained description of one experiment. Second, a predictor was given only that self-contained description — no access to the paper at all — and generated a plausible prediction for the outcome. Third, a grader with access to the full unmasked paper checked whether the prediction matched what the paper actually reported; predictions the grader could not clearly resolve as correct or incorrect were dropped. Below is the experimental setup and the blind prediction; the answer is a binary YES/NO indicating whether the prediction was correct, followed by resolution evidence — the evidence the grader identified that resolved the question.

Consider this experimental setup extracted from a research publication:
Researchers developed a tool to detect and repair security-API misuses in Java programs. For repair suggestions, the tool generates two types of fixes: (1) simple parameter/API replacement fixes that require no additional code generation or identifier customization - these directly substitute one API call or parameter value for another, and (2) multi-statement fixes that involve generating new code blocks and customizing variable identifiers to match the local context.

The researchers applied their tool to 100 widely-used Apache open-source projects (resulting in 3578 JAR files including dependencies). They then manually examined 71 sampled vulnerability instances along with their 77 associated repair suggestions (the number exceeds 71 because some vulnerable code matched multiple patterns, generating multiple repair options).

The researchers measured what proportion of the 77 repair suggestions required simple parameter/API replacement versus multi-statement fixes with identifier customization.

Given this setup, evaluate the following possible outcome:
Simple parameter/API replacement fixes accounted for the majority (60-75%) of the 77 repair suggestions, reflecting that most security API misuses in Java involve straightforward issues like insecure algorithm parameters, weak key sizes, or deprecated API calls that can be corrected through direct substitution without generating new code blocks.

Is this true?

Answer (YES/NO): NO